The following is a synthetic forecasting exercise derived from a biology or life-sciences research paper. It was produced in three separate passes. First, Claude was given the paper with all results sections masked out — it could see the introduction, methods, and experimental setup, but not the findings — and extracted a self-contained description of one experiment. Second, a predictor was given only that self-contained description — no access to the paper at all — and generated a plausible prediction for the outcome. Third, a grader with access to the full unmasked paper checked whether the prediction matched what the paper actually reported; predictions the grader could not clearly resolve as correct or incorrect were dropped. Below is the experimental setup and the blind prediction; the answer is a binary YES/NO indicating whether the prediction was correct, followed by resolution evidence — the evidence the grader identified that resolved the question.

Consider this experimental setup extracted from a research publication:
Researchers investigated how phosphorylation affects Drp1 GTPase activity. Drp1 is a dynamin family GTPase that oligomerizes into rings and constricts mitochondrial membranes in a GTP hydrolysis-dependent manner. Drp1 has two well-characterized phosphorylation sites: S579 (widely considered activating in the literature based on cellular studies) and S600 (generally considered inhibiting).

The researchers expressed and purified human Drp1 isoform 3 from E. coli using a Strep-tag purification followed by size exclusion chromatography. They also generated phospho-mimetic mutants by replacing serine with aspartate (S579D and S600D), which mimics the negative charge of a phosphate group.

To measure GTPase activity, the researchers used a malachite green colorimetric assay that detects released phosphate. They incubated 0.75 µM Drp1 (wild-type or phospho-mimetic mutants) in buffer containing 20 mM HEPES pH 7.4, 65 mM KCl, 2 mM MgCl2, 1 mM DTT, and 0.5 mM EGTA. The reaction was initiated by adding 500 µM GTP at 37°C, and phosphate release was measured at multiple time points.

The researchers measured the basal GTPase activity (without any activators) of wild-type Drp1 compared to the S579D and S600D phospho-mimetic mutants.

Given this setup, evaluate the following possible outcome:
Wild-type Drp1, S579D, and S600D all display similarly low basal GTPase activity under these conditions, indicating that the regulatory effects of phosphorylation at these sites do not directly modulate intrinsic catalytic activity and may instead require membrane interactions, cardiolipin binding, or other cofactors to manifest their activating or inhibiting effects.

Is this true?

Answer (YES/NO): YES